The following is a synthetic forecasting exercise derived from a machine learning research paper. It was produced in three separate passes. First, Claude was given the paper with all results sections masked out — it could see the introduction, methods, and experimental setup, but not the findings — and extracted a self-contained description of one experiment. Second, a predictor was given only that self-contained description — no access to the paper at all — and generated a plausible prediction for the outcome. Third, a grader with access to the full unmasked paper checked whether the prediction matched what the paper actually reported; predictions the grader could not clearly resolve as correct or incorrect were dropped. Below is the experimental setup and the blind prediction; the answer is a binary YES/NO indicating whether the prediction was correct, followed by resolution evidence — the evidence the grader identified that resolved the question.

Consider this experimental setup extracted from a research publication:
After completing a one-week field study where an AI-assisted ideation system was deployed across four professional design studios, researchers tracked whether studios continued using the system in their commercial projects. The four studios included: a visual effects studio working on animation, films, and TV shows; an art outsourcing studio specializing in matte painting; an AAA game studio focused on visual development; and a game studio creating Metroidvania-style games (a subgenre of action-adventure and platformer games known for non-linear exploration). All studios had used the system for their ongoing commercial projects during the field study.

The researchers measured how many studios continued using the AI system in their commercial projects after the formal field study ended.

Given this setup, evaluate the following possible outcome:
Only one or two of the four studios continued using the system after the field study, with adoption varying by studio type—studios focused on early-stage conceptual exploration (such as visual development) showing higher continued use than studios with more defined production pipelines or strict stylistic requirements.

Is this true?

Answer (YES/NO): NO